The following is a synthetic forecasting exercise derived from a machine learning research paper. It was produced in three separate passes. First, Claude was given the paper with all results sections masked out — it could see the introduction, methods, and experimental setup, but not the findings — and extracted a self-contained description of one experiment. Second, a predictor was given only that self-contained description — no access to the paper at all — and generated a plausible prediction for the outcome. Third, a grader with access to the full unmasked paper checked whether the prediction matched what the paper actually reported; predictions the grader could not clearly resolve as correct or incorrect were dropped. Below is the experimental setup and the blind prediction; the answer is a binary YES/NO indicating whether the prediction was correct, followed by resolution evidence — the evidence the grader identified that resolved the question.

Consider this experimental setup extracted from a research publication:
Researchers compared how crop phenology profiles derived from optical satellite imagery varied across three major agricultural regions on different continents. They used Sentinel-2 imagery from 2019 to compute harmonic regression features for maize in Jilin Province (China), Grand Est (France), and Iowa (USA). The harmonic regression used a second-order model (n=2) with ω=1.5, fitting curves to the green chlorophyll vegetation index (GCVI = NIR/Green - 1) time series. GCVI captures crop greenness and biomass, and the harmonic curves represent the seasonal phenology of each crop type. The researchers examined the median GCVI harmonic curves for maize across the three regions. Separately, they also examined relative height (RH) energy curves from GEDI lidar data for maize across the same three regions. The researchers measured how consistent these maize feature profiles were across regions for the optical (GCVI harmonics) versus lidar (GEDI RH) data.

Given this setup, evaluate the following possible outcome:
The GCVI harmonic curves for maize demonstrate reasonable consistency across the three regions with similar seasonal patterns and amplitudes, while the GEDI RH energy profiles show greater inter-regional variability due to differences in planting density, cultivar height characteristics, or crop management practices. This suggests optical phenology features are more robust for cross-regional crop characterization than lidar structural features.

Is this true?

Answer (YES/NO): NO